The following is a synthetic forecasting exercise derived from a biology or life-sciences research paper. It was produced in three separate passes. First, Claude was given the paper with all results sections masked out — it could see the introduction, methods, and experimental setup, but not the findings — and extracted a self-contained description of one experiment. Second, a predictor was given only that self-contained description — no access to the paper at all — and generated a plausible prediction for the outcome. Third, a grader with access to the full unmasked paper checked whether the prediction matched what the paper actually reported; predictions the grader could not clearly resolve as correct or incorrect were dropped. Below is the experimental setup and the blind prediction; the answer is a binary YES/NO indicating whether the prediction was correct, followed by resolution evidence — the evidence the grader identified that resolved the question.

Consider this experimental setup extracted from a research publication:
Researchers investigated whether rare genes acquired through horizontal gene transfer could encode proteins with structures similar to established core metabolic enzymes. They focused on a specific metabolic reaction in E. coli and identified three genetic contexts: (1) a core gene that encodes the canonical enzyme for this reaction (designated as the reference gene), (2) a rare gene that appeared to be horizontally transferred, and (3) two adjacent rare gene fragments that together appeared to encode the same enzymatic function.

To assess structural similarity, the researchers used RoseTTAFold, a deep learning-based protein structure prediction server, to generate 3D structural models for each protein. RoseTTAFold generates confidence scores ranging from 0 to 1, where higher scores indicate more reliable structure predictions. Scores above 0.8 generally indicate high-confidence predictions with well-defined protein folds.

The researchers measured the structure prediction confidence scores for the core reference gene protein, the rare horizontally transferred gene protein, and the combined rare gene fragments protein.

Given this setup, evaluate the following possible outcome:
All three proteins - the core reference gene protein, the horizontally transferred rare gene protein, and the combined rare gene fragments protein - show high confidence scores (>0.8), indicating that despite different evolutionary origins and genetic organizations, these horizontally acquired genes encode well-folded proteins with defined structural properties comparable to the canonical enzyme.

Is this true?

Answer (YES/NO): YES